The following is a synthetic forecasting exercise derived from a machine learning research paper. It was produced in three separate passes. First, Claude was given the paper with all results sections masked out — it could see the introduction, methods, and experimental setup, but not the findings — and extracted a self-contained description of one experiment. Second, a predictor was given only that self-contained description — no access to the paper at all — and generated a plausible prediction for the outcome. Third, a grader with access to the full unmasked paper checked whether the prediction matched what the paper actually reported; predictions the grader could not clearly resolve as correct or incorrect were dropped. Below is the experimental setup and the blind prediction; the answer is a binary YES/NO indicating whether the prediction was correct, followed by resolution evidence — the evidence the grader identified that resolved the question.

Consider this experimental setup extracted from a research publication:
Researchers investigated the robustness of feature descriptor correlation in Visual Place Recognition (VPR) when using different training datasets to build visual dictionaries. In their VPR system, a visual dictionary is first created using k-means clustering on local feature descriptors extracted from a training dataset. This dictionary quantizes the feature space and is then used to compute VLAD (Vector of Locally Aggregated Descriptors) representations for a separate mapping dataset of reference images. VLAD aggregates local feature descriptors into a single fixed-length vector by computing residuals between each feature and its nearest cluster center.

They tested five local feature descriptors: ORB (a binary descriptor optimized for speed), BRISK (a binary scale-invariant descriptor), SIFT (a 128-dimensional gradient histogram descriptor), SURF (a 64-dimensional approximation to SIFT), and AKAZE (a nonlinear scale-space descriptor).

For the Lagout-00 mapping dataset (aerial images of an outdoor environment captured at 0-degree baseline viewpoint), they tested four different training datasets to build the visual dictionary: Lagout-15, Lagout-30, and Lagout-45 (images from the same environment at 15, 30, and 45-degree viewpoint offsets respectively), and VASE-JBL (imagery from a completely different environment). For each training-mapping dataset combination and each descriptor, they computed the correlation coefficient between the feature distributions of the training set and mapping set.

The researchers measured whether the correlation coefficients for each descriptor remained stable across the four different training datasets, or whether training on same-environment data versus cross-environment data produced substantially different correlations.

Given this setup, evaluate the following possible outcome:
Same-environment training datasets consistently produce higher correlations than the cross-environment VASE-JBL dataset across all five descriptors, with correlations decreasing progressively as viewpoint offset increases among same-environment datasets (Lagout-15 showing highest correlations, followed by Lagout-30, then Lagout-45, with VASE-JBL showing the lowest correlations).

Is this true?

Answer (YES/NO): NO